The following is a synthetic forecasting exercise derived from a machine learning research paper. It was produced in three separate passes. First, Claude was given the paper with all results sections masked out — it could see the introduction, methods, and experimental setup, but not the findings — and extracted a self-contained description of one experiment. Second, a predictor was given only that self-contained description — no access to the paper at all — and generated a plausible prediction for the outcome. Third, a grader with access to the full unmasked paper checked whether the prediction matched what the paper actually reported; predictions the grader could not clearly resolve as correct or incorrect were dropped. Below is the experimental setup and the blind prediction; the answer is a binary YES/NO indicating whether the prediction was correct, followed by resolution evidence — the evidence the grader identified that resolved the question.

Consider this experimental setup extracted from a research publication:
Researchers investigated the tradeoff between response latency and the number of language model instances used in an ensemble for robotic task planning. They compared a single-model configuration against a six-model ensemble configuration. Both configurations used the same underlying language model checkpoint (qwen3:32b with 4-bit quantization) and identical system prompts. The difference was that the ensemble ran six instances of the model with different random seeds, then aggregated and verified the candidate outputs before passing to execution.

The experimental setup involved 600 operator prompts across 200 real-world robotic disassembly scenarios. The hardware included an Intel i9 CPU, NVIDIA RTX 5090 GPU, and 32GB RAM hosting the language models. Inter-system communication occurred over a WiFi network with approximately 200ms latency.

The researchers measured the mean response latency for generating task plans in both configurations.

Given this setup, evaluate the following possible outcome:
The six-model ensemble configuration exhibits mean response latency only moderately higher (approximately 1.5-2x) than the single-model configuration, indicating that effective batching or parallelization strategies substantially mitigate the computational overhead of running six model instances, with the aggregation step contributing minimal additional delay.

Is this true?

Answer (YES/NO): NO